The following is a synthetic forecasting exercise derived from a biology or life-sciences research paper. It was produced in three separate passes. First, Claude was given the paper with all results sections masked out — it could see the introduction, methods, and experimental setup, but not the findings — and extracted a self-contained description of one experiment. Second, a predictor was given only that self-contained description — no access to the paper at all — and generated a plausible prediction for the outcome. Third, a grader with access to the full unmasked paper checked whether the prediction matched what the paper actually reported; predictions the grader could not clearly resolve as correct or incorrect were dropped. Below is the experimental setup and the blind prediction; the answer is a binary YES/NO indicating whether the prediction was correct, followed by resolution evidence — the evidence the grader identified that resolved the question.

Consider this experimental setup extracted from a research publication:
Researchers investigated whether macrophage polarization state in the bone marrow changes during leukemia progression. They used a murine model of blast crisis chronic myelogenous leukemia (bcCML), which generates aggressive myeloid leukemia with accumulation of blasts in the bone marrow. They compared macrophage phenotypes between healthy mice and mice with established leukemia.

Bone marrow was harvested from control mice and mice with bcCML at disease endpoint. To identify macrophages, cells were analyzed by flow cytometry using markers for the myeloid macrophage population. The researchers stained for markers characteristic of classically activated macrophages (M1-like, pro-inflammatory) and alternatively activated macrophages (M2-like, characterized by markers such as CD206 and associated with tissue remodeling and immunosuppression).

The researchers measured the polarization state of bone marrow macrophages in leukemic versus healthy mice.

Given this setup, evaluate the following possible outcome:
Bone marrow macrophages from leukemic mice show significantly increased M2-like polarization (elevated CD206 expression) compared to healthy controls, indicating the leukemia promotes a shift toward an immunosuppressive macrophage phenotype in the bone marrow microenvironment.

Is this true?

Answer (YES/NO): YES